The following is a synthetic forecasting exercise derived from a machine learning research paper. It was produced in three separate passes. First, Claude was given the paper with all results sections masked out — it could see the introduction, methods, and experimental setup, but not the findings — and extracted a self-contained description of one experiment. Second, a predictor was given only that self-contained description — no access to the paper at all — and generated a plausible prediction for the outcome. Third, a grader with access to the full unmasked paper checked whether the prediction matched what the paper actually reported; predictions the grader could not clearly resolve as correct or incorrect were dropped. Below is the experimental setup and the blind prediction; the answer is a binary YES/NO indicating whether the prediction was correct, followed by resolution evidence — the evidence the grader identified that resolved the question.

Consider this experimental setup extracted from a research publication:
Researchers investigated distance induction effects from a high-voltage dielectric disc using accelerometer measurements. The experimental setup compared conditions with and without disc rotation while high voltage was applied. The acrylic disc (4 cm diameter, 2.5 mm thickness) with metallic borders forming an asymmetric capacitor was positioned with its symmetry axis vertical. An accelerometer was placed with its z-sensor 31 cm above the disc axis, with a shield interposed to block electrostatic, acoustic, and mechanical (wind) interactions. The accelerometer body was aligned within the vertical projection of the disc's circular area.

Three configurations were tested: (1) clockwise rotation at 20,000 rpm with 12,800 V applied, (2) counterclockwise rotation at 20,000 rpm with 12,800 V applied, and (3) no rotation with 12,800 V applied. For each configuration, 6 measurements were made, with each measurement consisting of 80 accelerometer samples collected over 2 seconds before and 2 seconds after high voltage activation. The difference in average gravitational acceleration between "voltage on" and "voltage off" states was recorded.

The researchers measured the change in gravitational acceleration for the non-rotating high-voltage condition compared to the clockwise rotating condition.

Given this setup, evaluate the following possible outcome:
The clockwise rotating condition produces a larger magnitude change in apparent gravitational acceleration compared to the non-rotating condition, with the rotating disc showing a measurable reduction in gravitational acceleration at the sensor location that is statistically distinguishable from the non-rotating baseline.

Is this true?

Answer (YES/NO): YES